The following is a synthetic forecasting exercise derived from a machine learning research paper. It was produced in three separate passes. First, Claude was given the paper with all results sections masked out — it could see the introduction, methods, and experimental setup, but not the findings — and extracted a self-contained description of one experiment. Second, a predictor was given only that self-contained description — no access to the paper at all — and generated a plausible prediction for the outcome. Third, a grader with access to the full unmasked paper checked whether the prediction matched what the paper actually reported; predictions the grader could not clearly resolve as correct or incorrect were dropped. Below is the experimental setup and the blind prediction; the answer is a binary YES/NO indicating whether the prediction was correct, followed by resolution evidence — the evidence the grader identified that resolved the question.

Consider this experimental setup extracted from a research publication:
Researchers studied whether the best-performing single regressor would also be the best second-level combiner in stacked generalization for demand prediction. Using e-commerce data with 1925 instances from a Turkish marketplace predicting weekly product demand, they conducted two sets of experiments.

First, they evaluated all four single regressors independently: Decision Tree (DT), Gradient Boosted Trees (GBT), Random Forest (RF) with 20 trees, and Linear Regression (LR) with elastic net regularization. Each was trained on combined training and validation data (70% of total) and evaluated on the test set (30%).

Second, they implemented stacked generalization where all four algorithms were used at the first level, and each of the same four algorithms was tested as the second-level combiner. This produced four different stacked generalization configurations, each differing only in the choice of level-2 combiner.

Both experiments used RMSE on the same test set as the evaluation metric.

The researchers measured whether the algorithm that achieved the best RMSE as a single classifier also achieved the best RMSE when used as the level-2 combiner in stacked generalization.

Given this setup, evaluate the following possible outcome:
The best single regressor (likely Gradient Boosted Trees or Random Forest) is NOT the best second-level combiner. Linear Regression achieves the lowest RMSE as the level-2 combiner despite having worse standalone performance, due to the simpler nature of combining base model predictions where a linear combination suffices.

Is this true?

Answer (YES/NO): YES